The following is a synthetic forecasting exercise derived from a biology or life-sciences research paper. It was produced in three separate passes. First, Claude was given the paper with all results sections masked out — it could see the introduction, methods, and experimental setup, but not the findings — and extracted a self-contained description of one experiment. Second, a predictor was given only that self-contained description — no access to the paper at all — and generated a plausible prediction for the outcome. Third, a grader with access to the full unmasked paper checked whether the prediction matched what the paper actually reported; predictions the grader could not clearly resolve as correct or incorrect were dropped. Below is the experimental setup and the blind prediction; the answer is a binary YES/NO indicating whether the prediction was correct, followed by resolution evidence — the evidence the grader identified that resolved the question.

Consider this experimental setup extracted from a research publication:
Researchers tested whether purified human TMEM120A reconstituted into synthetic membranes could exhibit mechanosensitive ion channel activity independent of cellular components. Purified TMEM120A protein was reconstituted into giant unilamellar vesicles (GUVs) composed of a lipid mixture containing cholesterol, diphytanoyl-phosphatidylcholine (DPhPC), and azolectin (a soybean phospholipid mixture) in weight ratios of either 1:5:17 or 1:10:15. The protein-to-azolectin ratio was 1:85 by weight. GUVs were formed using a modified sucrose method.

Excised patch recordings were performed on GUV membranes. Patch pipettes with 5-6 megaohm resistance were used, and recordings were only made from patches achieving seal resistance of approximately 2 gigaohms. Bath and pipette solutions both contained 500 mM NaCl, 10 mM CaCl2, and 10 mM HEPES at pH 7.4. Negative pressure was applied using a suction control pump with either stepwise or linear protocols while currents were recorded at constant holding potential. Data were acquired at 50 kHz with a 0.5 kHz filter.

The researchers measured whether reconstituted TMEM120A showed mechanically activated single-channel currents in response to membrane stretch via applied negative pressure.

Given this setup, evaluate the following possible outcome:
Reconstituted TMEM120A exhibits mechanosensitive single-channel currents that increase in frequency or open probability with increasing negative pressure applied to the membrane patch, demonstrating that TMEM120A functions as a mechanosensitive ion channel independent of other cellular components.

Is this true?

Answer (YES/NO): NO